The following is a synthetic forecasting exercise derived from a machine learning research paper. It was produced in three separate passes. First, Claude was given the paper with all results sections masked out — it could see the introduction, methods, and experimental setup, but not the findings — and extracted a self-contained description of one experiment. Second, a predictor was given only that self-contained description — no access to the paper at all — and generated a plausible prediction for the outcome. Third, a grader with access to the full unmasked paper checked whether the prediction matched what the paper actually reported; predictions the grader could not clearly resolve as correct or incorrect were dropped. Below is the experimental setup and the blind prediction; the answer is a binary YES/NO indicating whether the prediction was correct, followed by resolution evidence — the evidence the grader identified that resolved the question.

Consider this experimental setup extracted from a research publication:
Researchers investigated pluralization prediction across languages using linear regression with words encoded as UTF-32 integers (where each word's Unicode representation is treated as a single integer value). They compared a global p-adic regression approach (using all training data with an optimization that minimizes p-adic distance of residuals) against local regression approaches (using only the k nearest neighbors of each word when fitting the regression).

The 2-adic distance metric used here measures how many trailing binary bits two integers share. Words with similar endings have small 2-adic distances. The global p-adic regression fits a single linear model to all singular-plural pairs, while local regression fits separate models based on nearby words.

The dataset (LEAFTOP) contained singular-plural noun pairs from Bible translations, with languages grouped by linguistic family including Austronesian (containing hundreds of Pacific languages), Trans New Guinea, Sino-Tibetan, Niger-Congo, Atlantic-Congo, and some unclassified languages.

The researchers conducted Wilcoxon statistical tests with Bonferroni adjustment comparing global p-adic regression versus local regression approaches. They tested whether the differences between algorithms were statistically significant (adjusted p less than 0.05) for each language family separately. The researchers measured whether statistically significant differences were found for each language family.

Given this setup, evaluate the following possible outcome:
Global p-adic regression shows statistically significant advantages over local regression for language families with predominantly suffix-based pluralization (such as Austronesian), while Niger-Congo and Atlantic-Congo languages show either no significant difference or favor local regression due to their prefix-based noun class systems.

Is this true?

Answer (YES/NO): NO